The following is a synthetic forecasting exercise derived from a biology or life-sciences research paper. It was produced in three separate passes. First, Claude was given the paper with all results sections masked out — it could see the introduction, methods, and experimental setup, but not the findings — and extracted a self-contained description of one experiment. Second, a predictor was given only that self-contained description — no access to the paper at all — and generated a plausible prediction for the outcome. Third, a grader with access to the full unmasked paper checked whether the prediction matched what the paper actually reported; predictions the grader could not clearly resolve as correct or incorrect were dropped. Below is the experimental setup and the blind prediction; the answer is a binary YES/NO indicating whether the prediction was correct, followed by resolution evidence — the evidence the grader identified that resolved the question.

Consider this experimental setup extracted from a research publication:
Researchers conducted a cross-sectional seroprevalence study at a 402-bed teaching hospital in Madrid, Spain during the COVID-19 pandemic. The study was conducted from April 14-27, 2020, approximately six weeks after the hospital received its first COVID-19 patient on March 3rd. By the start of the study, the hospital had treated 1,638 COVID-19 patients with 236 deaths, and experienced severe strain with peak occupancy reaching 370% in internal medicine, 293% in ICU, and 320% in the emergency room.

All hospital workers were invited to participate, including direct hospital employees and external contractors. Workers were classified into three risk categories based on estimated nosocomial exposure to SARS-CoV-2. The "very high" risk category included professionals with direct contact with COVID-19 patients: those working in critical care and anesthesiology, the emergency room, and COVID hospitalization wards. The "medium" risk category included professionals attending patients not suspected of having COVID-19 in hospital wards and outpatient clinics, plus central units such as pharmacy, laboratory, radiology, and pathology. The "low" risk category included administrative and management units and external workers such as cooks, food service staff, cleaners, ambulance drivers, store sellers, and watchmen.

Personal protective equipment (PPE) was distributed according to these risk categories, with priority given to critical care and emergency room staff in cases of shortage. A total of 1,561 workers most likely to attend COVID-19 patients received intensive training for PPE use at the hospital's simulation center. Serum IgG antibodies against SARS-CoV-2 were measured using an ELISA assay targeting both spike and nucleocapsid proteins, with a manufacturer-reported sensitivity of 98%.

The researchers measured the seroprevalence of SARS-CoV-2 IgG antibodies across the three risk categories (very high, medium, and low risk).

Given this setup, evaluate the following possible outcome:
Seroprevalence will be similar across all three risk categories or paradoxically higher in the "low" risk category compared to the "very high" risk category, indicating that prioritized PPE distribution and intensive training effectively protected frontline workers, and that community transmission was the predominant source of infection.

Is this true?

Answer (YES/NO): NO